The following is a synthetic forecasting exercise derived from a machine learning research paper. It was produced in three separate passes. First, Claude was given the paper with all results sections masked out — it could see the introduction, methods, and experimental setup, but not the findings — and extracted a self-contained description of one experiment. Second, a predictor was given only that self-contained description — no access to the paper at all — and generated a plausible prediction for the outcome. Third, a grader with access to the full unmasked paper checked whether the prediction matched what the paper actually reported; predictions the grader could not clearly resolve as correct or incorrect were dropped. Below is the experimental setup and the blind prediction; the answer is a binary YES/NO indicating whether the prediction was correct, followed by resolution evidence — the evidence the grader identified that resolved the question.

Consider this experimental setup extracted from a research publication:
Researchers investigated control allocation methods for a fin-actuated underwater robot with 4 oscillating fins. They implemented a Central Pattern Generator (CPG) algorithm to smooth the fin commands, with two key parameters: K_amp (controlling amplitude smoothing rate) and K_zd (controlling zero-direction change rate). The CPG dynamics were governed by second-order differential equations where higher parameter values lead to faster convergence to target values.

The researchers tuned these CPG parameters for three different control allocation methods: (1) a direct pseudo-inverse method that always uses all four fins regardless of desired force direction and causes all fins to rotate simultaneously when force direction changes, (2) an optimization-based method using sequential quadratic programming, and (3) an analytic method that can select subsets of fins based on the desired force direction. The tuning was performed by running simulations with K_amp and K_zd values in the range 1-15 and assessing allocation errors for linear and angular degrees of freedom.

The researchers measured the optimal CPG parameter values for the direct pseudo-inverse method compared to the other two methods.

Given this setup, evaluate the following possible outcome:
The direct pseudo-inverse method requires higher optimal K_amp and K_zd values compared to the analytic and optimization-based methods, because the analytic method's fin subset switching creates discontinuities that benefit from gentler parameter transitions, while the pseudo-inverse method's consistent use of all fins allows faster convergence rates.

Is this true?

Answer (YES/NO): NO